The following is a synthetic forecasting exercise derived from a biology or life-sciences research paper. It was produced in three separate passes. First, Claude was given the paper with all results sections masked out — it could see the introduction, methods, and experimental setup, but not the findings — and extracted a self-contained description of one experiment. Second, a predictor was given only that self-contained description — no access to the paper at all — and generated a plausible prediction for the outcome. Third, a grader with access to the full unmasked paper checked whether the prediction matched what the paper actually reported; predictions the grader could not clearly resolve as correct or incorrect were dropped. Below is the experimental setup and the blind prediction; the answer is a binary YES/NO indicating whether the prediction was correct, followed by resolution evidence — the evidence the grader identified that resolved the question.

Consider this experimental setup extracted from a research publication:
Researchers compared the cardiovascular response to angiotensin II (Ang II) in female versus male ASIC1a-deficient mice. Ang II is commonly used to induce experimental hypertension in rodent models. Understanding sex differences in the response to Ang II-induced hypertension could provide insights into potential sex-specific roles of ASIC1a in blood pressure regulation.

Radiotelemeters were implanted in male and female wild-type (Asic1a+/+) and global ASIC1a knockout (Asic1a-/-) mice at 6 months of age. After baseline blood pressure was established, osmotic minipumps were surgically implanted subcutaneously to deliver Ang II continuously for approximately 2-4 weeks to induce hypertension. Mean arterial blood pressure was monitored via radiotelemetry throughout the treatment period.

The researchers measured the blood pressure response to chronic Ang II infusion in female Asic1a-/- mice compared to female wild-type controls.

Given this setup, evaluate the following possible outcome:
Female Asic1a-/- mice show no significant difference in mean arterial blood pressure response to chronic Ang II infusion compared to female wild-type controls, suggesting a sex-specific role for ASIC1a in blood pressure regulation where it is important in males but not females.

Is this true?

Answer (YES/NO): YES